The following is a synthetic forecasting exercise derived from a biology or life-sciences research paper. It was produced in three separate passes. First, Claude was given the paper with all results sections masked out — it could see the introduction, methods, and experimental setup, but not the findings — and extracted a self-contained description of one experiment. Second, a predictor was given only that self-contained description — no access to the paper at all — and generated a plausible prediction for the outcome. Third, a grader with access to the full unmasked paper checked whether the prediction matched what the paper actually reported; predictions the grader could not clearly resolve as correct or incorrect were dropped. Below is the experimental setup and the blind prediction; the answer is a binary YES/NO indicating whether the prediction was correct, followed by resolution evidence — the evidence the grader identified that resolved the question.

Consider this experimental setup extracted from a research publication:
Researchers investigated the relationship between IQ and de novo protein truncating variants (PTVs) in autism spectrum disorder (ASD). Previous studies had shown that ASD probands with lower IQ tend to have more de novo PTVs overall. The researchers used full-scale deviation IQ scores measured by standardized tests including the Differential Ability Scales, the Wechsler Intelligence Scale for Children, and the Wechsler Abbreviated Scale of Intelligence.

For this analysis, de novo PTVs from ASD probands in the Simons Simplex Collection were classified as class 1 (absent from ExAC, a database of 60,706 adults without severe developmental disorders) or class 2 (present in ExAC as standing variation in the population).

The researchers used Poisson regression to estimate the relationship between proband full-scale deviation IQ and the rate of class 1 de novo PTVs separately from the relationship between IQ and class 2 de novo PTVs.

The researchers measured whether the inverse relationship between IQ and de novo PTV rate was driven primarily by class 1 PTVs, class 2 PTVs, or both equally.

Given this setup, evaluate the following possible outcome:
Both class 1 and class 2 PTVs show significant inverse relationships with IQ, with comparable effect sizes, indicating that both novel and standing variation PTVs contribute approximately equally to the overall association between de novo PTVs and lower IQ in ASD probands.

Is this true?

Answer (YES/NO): NO